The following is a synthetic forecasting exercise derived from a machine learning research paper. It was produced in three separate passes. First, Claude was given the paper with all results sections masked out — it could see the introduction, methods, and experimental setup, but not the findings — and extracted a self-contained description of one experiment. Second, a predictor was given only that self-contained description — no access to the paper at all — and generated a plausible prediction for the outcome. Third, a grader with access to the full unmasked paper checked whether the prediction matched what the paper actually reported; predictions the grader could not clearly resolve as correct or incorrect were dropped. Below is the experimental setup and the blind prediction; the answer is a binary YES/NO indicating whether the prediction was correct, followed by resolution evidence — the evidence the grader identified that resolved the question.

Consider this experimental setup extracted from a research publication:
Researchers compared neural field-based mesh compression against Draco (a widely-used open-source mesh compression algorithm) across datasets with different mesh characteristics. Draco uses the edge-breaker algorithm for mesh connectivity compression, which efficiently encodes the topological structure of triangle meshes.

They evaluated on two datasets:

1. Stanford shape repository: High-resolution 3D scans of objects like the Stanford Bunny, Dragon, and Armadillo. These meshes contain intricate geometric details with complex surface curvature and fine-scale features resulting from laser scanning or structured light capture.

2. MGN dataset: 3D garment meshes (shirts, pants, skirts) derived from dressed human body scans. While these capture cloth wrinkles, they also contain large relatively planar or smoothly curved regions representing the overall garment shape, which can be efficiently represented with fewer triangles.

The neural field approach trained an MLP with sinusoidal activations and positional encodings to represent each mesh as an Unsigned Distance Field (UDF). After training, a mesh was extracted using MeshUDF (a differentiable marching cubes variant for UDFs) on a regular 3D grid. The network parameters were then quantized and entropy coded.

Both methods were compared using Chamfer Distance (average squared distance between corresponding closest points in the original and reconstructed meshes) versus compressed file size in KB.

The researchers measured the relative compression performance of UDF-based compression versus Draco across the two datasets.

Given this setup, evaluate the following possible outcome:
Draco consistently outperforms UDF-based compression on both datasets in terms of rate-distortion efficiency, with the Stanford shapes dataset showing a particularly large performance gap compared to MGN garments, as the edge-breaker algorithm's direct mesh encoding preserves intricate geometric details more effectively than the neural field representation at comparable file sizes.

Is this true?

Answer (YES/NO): NO